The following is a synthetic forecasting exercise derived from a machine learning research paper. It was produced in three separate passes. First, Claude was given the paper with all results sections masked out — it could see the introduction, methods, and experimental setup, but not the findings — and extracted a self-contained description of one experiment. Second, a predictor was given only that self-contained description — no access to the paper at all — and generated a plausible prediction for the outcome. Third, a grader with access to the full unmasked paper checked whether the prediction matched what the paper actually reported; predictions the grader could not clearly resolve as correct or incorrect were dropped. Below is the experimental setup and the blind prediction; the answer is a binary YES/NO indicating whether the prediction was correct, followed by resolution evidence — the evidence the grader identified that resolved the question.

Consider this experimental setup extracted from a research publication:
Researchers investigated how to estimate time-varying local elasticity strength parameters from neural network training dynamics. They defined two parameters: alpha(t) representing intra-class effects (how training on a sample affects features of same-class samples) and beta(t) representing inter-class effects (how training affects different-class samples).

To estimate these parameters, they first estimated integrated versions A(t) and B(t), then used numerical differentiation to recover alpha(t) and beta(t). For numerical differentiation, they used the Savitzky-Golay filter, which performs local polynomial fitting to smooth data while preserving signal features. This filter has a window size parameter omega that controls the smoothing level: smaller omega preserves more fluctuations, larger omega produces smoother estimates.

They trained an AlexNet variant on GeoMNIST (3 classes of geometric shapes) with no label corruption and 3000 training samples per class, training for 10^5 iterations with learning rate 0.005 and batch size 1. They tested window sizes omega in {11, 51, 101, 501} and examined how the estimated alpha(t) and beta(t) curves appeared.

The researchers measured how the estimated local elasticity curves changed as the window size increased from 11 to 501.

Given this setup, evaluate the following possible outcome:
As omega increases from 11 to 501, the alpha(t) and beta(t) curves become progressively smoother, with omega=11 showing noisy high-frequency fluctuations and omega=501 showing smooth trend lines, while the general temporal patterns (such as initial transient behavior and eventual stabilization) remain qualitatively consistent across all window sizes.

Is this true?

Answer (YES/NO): NO